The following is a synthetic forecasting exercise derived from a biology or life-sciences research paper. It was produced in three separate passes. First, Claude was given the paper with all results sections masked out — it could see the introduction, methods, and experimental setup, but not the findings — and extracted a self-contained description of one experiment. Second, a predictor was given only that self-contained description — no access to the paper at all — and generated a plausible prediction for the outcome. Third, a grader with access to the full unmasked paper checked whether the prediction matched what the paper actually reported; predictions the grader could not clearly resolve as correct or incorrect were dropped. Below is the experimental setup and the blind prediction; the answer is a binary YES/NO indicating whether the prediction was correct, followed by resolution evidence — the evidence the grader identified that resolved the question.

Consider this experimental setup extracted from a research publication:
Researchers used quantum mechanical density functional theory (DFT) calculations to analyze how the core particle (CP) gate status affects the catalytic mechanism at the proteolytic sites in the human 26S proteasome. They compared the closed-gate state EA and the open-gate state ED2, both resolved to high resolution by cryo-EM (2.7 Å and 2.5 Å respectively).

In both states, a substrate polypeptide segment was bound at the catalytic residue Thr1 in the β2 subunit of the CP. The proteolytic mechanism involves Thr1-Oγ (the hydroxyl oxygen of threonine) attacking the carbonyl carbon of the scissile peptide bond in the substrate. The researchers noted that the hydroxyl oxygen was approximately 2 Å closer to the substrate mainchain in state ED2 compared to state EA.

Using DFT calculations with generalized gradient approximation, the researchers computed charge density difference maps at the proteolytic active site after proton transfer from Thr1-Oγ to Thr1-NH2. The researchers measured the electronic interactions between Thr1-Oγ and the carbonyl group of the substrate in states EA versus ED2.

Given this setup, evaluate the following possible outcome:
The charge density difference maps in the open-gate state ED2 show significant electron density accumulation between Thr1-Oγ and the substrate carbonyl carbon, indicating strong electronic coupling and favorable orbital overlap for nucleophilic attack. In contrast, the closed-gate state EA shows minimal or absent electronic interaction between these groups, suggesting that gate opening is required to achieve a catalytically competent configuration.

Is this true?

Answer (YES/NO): NO